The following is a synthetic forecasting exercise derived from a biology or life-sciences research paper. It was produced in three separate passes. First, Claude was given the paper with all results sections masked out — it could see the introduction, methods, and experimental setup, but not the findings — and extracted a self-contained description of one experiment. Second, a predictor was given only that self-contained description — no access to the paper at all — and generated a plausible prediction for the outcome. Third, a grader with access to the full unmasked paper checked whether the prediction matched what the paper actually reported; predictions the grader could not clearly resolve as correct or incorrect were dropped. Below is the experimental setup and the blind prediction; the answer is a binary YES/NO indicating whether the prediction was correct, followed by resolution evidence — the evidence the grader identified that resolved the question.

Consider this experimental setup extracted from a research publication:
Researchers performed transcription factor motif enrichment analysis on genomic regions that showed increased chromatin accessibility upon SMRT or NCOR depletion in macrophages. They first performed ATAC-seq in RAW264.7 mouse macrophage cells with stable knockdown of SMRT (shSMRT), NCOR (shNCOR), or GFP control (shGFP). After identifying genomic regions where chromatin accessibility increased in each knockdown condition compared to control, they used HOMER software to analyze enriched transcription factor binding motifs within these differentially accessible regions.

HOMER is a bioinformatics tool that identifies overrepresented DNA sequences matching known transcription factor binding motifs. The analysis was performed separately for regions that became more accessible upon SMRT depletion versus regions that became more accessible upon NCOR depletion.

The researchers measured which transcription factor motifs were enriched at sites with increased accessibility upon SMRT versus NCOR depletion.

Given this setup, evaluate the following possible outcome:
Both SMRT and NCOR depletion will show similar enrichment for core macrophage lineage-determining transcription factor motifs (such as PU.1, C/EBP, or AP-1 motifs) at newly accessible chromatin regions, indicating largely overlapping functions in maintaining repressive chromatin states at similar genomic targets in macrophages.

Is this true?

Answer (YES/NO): NO